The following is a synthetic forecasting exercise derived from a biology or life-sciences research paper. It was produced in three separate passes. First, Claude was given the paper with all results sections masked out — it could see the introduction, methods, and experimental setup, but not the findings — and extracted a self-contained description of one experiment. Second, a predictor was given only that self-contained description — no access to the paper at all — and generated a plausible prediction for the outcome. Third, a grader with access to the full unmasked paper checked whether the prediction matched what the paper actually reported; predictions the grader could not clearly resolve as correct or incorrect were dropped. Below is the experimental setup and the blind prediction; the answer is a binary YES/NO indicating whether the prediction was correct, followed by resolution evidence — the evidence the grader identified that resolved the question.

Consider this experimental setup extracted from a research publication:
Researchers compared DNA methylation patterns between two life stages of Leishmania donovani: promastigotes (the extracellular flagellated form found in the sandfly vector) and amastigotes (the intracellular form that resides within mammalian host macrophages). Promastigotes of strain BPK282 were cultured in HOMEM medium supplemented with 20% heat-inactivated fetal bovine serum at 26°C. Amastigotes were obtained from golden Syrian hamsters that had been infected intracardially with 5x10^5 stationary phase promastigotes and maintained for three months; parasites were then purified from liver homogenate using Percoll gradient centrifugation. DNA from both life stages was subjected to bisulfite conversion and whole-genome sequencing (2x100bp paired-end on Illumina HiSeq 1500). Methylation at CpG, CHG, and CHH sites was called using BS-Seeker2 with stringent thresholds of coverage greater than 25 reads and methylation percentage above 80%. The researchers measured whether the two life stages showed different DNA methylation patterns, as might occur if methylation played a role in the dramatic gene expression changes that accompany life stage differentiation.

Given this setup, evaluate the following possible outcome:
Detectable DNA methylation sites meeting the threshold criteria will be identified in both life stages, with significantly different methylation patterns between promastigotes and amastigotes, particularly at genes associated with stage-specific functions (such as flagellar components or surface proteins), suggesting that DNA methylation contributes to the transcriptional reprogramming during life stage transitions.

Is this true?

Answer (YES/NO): NO